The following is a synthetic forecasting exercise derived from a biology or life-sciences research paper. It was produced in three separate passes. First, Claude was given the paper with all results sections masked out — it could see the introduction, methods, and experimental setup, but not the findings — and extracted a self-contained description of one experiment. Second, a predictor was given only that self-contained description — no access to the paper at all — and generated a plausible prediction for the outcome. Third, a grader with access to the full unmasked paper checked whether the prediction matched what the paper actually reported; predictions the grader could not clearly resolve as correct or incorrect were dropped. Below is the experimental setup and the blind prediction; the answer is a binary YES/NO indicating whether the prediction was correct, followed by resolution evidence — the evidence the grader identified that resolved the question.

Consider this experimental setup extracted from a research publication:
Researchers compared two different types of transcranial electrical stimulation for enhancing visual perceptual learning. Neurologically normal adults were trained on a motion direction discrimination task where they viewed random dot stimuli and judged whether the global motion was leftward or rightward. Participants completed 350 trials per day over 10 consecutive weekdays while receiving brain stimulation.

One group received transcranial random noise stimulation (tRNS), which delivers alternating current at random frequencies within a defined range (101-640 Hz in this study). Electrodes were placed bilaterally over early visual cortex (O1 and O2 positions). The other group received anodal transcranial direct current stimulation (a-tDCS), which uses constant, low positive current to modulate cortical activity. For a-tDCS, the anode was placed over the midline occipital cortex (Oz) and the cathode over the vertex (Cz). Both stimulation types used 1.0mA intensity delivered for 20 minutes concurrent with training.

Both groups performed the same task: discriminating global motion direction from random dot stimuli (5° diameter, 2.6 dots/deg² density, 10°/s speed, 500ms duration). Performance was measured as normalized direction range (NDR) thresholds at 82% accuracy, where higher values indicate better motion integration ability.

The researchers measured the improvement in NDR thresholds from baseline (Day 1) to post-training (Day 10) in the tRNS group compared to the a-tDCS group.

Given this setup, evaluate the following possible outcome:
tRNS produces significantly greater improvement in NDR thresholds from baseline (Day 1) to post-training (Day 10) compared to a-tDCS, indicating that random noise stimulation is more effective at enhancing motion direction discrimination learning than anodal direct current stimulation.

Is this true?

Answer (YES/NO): YES